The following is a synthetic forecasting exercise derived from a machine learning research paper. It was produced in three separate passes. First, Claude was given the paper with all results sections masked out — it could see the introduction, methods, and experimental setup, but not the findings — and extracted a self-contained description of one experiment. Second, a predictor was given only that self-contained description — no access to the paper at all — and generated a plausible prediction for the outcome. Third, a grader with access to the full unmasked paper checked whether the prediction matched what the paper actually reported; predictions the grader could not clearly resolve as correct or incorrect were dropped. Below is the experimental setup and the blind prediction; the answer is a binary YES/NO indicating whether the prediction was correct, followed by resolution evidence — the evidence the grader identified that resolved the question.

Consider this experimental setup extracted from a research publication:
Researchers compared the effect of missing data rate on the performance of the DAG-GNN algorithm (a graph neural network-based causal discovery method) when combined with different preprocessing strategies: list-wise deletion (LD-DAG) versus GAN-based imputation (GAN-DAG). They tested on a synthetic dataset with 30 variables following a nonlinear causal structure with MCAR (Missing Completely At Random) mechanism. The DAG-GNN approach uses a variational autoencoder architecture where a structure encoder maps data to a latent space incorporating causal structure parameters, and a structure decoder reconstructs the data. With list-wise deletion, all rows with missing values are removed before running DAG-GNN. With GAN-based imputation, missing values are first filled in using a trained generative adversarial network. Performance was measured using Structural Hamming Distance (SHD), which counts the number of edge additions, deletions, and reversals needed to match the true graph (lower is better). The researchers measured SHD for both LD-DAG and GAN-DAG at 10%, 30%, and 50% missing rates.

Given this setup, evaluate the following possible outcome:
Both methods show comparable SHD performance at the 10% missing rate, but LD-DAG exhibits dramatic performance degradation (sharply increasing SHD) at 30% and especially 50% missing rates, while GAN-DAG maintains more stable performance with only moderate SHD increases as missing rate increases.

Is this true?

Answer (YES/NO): NO